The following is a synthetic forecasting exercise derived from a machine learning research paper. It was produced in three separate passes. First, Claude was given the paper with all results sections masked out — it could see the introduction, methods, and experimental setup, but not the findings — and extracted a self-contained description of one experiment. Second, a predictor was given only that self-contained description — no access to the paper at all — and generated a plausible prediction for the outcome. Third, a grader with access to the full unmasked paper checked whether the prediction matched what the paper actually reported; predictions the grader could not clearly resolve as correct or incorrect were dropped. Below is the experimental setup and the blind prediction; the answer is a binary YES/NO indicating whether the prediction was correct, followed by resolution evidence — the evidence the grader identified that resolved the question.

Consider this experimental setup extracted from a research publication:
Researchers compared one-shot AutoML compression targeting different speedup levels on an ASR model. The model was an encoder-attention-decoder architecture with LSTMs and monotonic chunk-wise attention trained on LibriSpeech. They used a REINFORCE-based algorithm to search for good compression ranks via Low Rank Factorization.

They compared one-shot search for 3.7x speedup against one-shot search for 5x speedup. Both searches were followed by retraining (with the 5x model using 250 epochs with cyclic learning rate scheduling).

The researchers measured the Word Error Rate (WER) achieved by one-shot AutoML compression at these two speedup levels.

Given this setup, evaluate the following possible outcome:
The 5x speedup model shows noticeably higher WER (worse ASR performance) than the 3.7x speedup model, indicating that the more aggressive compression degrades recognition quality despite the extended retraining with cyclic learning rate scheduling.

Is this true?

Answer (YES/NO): YES